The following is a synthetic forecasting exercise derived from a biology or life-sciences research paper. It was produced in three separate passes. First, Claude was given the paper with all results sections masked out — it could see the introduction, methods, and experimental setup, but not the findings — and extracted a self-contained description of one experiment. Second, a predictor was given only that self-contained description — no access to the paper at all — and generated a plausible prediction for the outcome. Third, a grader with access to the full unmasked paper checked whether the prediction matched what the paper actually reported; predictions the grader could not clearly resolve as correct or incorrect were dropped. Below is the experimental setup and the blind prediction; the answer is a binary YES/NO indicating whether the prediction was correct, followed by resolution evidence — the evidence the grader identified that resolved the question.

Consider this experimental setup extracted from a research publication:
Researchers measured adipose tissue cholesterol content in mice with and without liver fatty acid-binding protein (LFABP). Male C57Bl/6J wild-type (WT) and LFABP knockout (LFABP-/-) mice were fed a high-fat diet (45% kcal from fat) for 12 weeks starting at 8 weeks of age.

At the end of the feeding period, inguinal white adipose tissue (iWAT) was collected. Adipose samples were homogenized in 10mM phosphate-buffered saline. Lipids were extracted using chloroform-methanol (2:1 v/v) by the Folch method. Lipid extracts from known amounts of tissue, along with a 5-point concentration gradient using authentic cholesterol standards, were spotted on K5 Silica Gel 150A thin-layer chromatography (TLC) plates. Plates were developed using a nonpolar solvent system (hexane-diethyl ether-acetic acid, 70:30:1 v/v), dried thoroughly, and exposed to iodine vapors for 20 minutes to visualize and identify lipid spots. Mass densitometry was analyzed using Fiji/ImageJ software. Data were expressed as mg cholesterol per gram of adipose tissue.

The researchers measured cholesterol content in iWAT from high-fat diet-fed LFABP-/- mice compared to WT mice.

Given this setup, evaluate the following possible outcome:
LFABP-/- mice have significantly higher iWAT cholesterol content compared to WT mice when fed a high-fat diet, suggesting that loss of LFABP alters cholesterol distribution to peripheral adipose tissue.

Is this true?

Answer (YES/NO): YES